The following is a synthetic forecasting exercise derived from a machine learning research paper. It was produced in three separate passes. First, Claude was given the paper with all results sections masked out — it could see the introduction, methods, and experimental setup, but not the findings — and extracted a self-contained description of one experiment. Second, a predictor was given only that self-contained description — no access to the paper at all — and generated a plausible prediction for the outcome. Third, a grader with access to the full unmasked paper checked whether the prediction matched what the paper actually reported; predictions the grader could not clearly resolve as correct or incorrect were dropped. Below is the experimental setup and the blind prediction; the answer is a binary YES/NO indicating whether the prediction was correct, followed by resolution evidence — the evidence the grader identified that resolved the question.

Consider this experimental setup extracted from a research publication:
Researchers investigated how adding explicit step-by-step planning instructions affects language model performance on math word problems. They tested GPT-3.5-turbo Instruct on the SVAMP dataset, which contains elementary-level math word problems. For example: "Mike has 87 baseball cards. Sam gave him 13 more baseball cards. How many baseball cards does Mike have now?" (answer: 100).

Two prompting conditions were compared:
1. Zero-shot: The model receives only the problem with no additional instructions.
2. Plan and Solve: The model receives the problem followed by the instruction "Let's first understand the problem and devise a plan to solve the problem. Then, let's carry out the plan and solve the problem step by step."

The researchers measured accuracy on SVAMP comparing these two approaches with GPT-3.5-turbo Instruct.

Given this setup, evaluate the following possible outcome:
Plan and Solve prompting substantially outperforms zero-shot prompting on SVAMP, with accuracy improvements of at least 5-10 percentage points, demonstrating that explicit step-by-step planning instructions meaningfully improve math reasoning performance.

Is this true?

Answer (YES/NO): NO